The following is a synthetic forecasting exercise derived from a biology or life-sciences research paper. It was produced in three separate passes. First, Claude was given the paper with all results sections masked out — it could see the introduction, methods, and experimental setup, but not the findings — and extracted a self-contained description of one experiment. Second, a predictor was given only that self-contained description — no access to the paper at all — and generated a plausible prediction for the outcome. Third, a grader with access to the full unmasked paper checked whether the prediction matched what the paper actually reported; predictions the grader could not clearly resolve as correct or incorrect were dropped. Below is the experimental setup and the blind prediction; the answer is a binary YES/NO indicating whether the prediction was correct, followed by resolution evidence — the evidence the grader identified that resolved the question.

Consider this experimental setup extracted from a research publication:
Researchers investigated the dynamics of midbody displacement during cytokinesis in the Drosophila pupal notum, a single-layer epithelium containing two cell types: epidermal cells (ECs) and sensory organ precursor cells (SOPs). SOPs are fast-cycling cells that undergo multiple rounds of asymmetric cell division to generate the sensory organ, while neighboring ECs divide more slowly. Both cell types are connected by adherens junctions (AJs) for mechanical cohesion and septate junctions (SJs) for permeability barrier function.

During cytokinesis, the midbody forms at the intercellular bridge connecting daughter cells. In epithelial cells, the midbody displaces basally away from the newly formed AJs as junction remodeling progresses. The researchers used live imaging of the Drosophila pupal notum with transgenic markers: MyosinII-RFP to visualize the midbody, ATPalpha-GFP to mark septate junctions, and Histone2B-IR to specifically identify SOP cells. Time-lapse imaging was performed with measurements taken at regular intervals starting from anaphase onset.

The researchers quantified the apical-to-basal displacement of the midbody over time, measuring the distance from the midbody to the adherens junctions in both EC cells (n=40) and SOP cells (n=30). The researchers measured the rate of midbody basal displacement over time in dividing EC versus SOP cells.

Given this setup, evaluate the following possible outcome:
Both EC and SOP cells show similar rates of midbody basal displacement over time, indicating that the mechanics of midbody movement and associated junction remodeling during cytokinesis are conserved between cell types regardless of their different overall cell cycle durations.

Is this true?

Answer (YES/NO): NO